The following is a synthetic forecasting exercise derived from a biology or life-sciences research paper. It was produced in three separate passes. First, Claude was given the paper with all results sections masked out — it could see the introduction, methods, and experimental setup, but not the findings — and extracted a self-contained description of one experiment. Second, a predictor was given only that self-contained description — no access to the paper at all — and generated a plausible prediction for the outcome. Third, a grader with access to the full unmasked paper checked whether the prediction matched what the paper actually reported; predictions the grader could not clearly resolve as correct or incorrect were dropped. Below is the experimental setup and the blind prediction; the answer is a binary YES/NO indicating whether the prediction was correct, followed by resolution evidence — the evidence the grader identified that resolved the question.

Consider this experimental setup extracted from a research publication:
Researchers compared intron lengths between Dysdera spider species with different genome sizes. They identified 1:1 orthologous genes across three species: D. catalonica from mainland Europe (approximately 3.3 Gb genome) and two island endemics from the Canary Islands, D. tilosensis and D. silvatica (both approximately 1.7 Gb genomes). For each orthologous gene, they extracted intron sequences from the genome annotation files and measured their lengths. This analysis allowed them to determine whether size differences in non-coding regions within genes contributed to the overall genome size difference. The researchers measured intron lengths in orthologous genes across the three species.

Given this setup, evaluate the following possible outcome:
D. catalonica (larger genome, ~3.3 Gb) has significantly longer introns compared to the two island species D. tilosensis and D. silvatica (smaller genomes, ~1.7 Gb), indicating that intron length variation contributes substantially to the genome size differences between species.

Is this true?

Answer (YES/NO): YES